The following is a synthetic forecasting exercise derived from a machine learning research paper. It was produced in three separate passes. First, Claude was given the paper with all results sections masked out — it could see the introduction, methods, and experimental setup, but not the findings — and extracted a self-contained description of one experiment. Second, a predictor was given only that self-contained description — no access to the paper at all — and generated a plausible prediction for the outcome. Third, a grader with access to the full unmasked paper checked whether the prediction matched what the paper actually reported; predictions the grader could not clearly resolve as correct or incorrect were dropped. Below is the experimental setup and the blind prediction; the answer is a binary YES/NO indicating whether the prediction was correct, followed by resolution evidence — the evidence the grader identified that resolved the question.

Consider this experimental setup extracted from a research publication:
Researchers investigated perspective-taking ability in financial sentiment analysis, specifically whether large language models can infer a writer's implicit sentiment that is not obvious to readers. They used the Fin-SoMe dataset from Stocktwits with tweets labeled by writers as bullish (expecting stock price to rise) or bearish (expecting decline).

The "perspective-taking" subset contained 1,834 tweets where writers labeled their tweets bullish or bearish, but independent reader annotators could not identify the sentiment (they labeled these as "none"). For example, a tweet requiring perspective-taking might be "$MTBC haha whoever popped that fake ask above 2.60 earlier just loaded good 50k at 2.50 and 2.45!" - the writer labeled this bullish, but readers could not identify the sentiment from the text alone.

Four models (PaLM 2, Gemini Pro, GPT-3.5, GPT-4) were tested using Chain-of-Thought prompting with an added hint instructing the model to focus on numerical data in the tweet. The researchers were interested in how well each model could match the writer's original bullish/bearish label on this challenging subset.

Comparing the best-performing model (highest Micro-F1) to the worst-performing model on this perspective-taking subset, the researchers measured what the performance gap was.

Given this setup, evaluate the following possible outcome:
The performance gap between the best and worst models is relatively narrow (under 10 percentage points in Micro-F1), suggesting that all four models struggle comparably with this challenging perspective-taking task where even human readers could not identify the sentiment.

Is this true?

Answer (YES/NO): NO